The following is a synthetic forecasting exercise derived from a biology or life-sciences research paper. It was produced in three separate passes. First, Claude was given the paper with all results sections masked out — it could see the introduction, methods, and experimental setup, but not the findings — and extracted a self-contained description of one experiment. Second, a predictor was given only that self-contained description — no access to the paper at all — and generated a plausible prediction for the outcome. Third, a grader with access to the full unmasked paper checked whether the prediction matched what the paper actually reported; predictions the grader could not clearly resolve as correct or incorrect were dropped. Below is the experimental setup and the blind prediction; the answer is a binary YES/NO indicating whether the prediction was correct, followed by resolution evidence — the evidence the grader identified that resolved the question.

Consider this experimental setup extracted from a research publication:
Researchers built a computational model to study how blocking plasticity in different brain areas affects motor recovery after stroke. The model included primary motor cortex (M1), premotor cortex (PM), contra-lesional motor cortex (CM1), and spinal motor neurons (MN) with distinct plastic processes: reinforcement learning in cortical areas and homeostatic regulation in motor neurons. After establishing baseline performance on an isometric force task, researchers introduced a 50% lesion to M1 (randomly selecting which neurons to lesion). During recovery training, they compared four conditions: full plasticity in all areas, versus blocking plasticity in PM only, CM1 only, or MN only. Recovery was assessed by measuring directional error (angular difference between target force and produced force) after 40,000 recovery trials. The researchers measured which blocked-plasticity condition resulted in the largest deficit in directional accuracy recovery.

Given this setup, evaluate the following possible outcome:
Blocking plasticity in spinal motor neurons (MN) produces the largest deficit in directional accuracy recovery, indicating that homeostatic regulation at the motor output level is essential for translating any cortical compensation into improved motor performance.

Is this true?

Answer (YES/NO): NO